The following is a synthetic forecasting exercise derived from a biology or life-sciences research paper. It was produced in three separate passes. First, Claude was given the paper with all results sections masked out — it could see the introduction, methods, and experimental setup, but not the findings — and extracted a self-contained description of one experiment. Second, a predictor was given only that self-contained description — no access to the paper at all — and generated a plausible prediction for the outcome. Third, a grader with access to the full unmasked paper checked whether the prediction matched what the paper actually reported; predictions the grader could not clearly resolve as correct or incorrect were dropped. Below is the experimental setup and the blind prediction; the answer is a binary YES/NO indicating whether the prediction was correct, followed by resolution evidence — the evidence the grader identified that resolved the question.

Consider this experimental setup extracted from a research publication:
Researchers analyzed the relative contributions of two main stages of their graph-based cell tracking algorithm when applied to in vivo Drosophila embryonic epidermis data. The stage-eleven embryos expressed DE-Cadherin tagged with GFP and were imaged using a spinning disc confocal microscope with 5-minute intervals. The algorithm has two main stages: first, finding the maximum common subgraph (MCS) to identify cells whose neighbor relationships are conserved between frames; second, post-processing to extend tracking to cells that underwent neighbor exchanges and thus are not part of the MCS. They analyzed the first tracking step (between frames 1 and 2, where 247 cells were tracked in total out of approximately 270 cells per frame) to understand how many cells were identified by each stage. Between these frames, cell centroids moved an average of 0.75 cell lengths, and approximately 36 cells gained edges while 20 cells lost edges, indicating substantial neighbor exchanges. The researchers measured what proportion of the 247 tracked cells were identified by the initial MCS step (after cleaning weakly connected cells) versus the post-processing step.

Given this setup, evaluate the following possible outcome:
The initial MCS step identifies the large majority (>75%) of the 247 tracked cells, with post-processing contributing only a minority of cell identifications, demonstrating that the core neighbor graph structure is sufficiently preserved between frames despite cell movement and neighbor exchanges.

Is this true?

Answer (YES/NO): NO